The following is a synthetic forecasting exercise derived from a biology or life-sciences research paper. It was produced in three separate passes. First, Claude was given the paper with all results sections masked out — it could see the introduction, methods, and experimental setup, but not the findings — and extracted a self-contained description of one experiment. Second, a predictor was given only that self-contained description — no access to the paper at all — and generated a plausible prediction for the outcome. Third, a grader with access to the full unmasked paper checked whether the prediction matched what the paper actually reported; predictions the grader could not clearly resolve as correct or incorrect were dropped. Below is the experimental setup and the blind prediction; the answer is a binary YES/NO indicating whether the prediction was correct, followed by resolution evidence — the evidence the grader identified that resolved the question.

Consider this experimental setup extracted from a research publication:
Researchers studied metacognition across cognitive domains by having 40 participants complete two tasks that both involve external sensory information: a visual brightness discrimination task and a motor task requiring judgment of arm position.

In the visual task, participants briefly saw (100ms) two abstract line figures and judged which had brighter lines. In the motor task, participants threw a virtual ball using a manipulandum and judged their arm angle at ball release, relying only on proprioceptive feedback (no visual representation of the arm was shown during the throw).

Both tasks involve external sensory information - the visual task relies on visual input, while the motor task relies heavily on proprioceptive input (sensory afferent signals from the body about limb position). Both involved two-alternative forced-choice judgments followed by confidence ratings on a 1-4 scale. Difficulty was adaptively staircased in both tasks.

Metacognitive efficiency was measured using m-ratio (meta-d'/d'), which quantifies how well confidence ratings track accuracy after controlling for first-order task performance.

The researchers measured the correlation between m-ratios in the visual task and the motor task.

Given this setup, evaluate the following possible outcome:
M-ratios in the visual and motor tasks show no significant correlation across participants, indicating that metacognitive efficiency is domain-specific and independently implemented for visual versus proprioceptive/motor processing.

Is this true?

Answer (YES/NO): NO